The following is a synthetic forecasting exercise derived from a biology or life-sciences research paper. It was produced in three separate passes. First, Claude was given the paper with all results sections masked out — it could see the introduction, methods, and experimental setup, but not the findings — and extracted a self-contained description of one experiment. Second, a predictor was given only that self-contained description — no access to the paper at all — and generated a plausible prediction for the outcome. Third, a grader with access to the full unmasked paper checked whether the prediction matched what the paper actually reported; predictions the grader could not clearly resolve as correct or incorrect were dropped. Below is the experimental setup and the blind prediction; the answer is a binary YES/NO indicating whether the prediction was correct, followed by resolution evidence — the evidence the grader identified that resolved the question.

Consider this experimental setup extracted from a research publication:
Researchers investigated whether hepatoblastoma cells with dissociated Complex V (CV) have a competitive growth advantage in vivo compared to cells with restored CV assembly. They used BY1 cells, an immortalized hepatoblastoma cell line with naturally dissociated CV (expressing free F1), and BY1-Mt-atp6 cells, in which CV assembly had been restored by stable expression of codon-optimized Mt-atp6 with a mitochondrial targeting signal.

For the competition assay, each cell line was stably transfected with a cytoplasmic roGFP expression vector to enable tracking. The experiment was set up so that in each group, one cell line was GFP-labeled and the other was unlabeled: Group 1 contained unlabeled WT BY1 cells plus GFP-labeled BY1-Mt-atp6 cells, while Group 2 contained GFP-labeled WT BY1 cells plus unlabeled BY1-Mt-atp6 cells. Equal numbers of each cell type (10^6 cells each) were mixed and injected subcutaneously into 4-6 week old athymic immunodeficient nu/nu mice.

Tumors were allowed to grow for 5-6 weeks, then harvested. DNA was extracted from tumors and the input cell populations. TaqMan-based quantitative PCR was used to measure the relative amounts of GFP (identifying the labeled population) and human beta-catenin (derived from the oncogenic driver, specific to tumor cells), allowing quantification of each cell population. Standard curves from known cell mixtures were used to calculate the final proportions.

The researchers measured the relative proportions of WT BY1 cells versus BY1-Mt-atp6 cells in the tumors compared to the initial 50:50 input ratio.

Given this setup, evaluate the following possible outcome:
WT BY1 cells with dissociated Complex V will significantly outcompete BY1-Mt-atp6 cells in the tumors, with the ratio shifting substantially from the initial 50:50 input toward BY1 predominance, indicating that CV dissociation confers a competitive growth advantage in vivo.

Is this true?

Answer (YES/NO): YES